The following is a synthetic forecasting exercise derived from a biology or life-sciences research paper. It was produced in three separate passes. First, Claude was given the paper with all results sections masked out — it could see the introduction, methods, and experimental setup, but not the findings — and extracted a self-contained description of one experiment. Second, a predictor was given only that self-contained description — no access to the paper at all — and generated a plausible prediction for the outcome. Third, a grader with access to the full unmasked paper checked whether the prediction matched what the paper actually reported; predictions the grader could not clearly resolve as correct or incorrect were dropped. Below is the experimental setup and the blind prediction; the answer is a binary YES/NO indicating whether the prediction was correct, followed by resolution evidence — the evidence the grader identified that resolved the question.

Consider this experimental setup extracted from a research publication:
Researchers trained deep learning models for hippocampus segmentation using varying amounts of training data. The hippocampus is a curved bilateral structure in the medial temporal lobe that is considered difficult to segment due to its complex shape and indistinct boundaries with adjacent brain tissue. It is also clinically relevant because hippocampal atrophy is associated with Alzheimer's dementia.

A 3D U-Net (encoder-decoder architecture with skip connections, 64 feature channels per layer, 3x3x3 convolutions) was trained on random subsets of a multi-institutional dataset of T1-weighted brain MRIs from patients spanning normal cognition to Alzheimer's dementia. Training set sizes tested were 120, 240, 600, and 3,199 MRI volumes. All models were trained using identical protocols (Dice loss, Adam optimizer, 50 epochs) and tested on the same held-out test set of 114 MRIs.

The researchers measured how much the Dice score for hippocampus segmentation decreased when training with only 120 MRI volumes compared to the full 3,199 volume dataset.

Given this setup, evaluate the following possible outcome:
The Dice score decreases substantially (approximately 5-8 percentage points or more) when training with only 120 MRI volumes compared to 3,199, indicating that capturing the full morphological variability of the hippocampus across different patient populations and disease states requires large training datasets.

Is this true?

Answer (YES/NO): YES